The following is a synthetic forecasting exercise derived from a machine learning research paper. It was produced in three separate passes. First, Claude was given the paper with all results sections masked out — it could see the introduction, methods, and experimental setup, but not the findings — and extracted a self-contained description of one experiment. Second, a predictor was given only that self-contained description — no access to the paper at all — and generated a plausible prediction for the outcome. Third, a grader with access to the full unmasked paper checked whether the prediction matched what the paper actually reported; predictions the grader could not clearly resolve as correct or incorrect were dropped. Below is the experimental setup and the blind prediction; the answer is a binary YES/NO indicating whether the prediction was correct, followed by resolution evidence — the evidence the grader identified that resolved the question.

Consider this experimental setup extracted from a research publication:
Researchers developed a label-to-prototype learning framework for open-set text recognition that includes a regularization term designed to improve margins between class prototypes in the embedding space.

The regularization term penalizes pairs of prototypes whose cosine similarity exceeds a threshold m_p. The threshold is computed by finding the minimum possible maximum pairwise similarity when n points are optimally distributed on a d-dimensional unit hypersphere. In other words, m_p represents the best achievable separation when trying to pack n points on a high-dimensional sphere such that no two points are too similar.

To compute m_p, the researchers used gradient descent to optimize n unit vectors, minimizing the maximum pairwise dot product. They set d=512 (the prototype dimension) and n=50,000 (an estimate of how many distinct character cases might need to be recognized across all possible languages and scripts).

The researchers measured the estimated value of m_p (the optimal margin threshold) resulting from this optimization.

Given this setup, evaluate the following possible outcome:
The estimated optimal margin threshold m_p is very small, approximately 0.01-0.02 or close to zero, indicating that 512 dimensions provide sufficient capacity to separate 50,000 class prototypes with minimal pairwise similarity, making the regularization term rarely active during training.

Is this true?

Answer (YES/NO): NO